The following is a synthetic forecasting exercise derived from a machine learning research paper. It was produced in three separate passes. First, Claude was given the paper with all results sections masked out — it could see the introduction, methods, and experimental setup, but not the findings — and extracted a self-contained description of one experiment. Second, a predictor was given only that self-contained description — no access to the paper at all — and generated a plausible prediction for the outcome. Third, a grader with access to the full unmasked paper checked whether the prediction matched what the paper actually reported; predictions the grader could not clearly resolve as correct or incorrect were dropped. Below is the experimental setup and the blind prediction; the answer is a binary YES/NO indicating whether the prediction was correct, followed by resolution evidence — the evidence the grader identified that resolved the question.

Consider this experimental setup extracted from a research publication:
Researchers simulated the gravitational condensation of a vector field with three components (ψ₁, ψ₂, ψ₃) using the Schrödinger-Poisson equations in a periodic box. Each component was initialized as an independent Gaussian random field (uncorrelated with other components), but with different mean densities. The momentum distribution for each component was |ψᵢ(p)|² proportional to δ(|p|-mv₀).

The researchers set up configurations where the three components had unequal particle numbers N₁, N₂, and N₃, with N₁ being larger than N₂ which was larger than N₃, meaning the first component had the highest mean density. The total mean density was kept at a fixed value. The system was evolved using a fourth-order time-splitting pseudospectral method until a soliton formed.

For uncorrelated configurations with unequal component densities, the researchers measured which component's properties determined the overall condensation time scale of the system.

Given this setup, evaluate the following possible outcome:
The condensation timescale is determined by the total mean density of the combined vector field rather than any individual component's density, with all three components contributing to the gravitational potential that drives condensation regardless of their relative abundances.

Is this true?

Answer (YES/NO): NO